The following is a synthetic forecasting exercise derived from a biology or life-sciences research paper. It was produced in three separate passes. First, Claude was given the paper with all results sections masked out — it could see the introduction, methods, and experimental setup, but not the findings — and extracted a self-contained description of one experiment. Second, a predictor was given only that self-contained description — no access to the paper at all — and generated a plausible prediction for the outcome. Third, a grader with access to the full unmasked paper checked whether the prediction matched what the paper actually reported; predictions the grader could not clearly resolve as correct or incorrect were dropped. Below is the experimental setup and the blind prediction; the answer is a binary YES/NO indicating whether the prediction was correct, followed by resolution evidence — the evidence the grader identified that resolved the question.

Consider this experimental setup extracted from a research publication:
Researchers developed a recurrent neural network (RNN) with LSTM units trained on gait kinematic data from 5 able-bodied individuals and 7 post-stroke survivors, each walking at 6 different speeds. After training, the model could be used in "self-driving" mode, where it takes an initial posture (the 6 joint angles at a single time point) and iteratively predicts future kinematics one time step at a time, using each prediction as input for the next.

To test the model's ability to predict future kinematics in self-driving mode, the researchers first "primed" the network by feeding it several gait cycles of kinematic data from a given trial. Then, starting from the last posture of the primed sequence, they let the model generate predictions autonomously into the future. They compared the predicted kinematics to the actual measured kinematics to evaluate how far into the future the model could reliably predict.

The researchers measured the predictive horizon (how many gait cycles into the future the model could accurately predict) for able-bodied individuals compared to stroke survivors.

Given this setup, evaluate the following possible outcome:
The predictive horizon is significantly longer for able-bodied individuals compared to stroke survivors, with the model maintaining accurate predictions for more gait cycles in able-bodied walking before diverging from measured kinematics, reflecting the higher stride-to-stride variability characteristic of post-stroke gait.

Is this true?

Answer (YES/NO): YES